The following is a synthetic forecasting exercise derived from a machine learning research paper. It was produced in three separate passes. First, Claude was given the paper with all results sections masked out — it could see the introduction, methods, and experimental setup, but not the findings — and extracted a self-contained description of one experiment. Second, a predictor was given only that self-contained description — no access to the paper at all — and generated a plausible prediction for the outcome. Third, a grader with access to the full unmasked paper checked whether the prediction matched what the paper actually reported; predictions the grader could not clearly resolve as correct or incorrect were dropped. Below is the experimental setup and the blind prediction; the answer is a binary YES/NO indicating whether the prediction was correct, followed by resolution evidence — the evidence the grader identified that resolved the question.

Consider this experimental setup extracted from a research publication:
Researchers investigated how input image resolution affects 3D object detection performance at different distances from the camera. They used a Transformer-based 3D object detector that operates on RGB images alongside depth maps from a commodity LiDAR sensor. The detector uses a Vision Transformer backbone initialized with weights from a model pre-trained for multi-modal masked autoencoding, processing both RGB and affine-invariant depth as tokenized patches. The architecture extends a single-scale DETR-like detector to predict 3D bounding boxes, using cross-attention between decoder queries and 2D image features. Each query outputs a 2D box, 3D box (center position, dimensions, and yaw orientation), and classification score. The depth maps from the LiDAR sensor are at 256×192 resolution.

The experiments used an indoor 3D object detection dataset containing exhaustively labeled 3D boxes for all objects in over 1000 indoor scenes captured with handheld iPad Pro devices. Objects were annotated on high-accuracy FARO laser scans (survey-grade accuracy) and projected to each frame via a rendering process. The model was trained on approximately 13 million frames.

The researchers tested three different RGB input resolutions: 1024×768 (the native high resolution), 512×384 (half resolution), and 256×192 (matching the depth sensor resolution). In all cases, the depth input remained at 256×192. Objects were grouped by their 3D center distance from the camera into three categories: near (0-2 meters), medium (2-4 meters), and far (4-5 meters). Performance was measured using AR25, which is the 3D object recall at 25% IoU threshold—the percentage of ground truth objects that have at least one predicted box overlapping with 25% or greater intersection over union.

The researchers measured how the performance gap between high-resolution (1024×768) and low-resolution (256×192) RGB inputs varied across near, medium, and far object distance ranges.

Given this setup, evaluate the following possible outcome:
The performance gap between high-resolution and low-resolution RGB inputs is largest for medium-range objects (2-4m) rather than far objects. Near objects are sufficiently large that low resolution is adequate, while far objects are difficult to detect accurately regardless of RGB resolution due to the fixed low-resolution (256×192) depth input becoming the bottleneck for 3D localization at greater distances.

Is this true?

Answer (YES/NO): NO